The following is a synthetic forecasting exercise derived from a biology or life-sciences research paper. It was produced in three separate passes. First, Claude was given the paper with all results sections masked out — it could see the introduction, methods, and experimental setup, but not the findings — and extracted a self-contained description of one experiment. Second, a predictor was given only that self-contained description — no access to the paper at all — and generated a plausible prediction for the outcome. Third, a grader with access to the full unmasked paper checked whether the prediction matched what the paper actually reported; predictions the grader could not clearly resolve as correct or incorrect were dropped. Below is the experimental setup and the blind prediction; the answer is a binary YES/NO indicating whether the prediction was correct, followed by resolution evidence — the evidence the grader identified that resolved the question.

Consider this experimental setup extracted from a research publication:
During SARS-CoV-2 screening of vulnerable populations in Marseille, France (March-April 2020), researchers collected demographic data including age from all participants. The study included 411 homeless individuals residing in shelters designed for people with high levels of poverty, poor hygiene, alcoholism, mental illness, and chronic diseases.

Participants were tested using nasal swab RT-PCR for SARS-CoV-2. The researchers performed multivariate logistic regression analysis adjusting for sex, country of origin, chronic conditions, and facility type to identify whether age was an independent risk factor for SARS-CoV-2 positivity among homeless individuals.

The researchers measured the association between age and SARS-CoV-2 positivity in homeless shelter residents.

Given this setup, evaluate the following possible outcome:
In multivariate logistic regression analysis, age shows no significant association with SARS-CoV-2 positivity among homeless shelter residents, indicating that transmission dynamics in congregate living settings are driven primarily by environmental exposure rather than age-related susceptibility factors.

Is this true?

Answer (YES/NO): NO